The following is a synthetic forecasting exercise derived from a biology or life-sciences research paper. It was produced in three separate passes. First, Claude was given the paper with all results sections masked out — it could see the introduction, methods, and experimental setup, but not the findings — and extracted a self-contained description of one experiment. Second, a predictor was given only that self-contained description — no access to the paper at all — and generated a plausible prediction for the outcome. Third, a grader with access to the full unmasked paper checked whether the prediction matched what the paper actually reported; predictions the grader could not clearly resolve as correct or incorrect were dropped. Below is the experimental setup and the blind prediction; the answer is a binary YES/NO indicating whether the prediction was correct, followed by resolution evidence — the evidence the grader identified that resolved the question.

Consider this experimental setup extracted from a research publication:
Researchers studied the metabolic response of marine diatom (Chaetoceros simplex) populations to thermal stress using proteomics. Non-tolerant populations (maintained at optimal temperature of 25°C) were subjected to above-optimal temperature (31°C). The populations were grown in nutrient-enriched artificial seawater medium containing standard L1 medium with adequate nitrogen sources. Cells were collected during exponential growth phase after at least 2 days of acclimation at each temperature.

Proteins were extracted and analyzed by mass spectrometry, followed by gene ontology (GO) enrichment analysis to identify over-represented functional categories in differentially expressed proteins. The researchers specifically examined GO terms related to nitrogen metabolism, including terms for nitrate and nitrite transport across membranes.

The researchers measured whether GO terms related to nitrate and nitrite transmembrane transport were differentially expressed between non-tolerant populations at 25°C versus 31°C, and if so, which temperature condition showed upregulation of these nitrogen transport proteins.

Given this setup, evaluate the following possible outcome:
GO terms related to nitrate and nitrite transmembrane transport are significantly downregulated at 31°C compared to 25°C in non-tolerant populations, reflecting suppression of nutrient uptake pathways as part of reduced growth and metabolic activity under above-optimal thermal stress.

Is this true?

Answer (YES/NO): NO